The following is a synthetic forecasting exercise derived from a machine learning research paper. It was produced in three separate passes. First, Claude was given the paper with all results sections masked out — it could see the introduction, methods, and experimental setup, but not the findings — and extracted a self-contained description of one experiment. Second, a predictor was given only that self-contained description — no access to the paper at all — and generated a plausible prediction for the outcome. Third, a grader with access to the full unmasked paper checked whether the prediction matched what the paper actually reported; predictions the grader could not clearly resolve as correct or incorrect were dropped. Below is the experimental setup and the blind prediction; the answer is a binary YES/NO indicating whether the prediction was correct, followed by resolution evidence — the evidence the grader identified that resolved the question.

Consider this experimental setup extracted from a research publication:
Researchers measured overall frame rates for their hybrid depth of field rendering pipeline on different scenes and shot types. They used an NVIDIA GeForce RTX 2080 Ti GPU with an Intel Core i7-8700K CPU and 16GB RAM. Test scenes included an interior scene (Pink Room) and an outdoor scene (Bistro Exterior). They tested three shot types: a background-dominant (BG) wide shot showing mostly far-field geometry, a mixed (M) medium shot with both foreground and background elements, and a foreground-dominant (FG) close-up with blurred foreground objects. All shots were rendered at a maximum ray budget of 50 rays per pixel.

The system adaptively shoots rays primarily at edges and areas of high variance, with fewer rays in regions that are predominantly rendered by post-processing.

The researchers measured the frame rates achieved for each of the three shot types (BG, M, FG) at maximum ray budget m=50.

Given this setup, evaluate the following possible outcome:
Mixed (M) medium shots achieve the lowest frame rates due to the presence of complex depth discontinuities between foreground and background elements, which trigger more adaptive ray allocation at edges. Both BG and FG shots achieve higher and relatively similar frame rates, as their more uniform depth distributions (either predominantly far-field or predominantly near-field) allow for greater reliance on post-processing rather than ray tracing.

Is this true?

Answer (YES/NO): NO